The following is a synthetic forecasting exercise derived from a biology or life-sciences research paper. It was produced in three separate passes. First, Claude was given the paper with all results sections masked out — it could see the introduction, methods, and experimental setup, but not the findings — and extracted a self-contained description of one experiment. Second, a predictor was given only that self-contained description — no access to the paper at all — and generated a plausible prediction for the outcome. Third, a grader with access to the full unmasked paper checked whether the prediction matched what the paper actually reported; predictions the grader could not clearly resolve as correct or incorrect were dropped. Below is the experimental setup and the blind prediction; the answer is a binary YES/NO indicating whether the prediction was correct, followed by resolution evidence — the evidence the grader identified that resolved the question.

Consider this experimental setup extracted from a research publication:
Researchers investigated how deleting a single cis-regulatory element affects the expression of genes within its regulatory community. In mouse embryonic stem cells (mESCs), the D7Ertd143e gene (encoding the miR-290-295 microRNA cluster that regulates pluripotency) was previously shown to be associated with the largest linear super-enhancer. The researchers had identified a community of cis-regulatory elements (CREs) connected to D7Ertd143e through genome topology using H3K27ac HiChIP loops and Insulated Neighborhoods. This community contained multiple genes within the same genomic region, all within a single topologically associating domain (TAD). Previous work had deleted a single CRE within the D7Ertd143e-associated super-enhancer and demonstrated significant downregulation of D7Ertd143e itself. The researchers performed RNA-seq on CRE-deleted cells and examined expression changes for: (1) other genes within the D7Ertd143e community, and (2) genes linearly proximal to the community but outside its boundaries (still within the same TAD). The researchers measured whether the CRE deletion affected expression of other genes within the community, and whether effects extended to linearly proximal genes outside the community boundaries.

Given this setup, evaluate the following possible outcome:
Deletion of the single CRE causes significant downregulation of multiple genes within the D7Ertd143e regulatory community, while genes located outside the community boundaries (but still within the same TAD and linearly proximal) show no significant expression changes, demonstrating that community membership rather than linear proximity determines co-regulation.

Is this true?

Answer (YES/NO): YES